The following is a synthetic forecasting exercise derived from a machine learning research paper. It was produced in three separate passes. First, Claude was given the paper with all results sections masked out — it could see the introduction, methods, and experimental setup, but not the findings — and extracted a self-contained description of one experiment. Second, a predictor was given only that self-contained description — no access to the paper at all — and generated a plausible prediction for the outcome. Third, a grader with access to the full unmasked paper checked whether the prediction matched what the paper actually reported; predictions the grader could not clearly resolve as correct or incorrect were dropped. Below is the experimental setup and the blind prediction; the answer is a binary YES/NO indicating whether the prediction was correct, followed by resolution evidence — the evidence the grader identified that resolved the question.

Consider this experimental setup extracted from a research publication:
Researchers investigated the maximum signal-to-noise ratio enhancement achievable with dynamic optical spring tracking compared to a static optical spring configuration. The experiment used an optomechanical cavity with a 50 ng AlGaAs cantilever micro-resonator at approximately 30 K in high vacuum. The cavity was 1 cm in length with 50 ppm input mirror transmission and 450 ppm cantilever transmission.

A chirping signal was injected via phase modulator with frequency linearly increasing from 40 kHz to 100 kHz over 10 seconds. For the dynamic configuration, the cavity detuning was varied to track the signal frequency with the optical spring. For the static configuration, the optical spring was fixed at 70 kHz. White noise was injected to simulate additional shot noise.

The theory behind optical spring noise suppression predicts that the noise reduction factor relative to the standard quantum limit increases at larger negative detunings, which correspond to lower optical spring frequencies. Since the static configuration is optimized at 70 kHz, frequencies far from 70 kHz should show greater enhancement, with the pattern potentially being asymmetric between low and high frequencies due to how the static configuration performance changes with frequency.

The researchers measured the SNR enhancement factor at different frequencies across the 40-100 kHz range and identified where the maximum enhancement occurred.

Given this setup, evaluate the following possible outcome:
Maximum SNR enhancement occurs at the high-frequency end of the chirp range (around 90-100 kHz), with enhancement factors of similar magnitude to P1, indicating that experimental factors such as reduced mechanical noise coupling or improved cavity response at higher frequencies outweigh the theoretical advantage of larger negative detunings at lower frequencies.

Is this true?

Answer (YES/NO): NO